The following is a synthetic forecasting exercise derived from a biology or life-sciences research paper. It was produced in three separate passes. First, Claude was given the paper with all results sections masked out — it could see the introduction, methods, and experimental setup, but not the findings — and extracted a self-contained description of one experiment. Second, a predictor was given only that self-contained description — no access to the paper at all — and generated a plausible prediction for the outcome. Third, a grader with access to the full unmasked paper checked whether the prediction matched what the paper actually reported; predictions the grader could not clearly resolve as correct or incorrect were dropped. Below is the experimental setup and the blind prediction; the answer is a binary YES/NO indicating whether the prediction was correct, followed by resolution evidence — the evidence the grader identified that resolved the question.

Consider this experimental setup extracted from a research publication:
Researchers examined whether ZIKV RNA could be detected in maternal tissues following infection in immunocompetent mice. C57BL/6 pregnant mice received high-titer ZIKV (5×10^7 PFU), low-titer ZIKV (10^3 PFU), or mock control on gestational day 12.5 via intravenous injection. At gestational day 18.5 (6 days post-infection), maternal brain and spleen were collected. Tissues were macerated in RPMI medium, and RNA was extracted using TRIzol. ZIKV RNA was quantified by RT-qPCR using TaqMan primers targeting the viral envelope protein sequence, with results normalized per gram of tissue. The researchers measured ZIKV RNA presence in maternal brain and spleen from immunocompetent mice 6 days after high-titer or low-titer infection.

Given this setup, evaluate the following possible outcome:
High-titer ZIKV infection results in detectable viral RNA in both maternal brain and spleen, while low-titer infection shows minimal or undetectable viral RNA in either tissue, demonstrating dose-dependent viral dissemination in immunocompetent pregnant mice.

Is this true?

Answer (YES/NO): NO